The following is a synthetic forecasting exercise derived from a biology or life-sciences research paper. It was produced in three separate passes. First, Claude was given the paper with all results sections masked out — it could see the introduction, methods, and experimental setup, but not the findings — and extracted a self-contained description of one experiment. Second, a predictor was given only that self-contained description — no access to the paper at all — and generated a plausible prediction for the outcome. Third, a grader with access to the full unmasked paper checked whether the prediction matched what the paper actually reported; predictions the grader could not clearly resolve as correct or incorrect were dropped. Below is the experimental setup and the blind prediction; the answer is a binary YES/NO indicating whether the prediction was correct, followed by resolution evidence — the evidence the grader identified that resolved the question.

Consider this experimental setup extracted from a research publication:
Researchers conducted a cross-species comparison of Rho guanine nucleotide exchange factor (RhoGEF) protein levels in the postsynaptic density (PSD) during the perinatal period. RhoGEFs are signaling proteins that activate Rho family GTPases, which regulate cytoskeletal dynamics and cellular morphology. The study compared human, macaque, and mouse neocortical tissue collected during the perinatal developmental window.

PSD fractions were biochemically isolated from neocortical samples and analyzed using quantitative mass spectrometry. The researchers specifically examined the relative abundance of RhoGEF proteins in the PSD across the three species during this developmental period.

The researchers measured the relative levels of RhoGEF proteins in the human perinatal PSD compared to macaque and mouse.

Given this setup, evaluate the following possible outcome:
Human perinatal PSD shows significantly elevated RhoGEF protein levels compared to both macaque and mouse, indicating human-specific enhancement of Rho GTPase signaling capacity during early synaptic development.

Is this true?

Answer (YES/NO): YES